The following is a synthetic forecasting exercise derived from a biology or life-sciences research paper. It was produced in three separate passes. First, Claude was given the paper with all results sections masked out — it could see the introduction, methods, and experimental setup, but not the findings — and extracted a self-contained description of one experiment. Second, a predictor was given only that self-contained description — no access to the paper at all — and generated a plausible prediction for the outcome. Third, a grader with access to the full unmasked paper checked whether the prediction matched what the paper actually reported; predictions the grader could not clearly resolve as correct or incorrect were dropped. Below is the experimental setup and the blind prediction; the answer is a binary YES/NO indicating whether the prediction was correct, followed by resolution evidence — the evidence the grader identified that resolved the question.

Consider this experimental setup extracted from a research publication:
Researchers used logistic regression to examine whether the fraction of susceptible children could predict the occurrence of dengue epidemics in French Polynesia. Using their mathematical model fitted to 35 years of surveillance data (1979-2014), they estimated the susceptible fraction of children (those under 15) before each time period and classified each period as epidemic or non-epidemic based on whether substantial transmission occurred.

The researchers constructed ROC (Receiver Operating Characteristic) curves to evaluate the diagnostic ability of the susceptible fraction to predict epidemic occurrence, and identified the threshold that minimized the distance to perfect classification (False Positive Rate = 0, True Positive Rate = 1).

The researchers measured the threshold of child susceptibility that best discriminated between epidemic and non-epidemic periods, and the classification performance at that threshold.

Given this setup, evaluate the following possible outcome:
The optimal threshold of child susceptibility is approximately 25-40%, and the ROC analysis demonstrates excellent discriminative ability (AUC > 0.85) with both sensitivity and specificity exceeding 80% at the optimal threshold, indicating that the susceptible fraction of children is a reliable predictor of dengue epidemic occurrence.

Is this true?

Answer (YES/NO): NO